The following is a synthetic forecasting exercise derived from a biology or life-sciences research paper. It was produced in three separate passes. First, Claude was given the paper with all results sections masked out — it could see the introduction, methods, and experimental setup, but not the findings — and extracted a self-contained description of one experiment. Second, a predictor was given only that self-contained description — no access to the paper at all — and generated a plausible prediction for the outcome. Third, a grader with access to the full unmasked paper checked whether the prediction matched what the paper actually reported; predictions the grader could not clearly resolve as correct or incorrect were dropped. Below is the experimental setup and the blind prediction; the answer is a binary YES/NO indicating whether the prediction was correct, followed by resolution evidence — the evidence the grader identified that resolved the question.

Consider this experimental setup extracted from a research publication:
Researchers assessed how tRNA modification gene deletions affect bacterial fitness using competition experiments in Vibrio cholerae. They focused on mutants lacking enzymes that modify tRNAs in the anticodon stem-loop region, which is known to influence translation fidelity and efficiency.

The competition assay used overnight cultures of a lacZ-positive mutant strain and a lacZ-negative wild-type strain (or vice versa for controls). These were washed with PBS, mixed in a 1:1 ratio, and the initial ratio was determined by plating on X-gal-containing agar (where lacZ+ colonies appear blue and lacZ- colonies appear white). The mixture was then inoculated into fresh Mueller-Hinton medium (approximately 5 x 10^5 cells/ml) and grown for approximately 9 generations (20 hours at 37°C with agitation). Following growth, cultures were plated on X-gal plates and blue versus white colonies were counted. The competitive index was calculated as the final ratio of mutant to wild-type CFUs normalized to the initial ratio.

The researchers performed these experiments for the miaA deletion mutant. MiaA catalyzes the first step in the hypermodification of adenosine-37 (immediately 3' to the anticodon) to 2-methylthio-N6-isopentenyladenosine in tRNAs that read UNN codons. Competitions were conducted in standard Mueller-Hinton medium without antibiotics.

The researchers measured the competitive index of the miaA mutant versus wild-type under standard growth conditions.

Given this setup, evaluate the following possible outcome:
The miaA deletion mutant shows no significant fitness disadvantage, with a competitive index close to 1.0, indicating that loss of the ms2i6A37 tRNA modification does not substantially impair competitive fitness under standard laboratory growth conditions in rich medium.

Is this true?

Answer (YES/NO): NO